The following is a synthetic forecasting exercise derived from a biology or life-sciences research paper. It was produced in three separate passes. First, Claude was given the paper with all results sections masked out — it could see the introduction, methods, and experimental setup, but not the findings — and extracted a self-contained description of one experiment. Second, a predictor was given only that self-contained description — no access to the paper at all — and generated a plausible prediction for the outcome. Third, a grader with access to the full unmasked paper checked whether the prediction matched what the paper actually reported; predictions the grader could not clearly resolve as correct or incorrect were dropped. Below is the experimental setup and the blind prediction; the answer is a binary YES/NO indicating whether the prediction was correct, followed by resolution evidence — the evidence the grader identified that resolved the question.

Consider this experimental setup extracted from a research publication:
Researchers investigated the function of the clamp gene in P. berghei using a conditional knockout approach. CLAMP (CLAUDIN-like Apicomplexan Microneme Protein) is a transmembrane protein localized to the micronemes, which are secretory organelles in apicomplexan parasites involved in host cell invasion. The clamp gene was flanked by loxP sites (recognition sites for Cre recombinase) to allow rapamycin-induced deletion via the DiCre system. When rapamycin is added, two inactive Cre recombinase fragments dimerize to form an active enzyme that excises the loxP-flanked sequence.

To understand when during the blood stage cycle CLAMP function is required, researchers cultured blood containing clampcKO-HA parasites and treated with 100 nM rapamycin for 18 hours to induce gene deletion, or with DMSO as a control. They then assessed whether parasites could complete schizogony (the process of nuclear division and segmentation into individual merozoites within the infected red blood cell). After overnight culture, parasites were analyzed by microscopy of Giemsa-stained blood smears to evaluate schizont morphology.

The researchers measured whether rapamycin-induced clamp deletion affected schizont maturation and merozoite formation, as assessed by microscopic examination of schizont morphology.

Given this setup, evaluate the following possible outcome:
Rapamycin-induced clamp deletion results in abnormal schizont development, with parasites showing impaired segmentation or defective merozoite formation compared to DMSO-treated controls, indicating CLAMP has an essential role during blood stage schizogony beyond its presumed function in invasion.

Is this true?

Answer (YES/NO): NO